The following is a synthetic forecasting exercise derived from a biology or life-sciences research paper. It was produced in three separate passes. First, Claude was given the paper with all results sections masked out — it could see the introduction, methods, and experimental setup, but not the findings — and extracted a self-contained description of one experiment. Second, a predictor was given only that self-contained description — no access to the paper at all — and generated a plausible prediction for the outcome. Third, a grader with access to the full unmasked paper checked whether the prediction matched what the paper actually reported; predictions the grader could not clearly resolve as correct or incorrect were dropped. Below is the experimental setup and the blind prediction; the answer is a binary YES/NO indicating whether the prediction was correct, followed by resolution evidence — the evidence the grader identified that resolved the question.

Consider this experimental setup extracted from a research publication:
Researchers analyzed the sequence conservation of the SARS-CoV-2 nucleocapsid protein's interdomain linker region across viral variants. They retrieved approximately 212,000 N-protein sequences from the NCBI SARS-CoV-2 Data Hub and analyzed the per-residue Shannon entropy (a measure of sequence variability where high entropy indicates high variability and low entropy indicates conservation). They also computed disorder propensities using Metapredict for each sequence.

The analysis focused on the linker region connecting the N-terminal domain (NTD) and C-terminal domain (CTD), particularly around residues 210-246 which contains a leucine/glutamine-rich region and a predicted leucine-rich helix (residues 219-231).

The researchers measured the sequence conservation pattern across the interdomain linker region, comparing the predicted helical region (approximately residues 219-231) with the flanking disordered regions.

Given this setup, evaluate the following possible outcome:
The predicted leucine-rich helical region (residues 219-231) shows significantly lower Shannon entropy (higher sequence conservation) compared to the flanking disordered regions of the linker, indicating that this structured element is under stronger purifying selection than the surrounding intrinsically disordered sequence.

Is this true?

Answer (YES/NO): YES